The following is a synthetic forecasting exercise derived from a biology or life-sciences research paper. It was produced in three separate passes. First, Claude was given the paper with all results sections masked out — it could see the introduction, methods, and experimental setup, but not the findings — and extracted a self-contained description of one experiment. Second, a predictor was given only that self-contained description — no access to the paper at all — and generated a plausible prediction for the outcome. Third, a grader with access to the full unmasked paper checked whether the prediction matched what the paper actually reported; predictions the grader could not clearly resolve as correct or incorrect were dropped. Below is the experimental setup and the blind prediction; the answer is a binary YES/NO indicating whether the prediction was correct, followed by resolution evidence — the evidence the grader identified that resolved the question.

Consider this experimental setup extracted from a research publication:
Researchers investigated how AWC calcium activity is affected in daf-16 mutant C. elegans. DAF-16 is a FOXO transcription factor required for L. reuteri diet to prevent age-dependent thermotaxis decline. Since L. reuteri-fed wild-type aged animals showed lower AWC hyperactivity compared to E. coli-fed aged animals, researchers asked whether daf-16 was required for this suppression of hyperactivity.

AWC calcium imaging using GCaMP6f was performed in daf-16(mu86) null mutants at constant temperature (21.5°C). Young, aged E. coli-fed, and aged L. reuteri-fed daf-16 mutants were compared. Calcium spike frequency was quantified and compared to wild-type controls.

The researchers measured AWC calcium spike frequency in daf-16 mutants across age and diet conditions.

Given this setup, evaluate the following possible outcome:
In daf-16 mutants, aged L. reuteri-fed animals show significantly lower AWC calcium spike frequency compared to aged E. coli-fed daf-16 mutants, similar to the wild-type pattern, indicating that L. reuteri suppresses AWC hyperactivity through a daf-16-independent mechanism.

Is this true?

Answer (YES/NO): NO